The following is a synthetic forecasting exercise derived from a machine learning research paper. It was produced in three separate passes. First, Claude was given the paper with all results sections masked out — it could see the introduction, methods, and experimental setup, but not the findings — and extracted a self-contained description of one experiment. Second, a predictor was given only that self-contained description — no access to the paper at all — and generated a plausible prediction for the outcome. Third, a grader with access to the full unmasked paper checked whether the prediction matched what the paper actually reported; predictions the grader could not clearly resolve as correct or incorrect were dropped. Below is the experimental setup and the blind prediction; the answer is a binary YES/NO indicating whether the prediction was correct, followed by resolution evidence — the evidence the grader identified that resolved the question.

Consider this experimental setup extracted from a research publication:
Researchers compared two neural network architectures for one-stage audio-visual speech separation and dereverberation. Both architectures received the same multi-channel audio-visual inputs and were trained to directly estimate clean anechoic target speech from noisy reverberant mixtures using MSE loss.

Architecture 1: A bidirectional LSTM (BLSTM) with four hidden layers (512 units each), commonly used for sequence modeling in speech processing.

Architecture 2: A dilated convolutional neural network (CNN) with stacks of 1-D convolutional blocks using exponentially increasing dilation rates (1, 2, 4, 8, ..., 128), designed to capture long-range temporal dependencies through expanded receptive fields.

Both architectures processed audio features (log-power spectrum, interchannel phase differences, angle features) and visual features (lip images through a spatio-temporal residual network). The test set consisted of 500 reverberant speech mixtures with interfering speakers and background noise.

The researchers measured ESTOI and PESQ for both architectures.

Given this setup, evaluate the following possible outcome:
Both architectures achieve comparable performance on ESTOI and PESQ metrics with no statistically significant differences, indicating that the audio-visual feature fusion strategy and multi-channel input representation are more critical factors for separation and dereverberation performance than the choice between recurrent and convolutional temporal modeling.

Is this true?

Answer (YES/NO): NO